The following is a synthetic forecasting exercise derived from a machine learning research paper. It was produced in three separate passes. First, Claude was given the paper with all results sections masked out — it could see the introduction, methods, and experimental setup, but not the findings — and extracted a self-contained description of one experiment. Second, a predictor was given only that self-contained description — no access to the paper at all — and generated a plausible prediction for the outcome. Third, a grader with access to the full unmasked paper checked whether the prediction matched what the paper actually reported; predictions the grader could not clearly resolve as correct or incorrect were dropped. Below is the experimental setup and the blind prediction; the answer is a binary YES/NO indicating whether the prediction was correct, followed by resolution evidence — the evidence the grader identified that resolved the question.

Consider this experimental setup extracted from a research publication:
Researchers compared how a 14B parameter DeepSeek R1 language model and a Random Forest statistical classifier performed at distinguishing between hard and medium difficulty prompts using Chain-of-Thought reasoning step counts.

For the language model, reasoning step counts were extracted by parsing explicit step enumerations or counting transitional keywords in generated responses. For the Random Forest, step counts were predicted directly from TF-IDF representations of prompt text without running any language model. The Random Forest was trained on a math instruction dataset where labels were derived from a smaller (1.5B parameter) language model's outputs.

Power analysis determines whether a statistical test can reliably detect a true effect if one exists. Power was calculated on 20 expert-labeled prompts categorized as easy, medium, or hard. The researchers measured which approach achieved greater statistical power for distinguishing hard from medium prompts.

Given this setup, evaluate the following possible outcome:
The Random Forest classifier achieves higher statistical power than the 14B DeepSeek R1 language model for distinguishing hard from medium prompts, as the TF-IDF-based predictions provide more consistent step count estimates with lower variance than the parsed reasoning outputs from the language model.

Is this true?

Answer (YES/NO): YES